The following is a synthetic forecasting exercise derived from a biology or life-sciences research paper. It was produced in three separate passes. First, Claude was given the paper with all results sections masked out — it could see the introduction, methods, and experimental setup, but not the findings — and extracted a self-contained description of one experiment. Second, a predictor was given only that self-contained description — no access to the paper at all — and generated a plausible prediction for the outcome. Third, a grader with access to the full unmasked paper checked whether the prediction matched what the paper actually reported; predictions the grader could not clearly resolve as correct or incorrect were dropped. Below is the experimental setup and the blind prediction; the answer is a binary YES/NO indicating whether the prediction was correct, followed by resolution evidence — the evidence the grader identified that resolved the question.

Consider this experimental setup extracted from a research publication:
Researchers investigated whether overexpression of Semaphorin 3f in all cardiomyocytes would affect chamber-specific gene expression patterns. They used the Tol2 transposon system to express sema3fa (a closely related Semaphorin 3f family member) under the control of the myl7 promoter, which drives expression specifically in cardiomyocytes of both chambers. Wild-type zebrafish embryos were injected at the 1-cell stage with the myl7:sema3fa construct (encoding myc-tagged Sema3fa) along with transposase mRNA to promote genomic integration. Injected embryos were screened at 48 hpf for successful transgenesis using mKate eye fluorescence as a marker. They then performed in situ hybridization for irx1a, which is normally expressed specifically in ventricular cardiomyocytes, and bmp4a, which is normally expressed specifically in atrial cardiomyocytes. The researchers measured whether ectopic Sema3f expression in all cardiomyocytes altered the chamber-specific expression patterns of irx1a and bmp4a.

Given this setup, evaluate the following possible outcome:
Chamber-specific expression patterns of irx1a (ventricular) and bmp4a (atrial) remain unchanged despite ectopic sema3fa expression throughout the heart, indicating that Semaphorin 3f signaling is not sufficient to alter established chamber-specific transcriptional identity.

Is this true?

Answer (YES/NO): NO